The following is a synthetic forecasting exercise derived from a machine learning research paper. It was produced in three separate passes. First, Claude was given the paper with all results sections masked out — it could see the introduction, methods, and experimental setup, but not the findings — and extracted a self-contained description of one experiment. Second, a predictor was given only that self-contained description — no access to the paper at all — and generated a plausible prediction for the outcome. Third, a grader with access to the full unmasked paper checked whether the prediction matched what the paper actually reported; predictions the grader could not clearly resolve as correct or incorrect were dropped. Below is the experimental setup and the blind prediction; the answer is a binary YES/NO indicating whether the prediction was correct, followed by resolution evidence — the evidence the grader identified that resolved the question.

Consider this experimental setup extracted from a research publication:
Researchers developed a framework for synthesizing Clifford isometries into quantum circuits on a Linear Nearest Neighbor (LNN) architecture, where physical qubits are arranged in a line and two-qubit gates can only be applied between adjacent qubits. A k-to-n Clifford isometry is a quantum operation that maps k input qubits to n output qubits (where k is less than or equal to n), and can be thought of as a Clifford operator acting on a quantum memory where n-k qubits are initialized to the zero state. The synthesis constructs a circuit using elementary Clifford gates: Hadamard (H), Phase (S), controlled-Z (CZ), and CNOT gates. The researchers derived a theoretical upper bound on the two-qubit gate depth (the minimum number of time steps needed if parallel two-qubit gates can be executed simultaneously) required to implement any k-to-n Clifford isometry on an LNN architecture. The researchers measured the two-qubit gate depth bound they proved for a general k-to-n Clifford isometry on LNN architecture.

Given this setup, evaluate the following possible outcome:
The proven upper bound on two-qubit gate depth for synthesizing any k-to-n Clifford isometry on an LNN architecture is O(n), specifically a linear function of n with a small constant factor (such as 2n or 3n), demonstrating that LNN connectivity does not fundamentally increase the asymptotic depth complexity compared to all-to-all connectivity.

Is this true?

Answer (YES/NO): NO